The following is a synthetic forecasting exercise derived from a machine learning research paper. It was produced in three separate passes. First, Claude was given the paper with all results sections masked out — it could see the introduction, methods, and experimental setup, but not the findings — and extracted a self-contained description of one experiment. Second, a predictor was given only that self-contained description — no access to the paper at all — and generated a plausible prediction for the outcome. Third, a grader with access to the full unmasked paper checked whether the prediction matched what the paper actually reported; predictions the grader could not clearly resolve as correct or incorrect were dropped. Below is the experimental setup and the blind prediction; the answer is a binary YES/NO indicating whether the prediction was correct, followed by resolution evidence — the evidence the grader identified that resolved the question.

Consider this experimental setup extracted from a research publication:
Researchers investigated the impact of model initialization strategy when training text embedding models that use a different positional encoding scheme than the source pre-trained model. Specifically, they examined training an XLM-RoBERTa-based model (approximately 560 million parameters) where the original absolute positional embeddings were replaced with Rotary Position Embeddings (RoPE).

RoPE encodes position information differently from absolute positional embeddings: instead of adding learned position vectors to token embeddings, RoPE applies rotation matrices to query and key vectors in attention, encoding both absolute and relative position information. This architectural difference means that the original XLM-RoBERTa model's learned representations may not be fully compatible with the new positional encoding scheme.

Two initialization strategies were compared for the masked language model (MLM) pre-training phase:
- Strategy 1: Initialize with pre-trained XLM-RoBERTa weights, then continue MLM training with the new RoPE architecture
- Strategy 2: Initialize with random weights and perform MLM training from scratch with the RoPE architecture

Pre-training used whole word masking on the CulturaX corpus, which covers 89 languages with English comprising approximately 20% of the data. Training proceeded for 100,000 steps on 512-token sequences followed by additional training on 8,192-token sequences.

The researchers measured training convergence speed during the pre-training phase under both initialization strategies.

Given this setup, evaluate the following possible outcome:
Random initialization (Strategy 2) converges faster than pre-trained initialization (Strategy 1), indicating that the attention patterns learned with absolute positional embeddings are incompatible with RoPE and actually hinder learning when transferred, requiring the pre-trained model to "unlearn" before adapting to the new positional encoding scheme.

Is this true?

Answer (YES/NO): NO